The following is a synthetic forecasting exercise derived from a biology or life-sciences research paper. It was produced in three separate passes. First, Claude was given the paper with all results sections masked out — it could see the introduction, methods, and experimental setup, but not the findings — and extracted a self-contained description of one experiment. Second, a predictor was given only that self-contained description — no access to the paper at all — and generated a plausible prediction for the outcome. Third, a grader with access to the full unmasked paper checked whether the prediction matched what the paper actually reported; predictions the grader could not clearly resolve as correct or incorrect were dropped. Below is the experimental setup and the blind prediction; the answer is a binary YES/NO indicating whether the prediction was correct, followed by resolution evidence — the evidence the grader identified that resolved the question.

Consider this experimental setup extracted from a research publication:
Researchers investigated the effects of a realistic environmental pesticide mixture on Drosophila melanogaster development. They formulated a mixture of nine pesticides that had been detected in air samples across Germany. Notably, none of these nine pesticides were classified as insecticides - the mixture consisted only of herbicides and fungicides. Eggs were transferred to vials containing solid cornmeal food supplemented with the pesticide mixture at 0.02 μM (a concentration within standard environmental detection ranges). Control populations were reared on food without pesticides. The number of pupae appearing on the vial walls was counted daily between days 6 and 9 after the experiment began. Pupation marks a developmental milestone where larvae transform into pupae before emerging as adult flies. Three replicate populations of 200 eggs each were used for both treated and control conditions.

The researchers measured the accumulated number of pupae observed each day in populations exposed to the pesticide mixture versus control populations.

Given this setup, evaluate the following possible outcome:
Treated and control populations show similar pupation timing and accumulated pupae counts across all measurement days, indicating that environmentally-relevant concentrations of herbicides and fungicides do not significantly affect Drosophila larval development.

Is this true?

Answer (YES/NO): NO